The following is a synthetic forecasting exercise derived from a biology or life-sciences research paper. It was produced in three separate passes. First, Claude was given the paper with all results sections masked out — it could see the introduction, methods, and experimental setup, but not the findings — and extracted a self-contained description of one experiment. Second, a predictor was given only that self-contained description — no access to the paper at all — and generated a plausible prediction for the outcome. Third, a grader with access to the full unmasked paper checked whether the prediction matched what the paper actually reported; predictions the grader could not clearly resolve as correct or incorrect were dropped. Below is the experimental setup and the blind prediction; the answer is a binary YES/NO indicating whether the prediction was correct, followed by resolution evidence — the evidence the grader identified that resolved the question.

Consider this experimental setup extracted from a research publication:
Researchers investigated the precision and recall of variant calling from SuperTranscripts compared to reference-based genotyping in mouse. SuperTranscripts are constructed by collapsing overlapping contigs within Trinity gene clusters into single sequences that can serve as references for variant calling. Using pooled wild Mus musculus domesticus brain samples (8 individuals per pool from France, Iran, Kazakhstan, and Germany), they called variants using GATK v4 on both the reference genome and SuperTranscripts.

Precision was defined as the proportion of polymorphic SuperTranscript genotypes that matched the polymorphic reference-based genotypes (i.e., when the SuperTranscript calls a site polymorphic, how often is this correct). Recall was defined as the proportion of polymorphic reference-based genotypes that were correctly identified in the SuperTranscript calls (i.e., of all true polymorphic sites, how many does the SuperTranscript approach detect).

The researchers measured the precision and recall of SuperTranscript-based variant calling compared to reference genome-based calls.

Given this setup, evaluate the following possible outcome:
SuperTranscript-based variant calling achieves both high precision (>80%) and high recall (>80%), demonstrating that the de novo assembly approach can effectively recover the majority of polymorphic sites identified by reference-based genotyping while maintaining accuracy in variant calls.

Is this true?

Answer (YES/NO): NO